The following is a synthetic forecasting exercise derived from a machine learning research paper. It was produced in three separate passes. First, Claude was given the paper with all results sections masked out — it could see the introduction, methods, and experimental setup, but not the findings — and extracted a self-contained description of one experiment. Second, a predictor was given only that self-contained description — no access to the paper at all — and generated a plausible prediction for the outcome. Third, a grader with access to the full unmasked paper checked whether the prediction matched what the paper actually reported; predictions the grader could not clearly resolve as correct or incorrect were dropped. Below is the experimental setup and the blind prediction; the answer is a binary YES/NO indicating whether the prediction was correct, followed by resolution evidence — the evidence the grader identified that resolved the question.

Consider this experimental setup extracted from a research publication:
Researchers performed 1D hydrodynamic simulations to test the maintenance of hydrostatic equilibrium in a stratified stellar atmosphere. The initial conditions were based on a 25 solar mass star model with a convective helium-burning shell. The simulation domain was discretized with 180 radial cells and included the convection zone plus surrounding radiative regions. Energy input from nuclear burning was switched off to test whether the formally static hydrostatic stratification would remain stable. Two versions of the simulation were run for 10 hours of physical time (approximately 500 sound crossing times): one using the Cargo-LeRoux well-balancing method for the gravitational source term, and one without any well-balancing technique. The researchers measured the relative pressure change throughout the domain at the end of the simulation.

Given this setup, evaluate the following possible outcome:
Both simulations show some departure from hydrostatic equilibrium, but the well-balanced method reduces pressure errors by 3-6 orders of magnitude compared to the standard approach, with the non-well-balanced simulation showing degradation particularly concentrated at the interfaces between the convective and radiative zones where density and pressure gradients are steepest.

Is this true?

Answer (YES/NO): NO